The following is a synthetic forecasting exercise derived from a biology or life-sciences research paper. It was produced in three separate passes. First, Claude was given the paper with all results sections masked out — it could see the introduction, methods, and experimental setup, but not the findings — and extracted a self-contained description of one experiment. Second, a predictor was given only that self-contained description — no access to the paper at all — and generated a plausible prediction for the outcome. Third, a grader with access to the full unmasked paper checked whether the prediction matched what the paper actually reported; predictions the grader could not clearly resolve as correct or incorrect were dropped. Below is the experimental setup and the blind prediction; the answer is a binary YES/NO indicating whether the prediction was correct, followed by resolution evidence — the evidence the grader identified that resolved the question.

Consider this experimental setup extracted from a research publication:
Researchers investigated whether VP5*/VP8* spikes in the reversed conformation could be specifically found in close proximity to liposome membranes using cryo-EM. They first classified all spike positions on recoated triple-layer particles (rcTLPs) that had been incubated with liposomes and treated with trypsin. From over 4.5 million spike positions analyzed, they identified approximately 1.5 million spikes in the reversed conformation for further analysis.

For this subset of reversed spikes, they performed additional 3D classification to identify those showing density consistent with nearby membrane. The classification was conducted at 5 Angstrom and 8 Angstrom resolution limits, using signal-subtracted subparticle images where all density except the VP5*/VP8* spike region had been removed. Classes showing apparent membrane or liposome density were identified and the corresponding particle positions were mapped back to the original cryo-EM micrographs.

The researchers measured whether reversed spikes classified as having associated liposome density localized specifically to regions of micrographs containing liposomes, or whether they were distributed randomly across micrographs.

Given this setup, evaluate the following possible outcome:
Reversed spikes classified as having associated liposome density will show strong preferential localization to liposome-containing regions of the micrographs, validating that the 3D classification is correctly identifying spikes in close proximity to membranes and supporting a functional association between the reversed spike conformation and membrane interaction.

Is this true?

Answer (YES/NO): YES